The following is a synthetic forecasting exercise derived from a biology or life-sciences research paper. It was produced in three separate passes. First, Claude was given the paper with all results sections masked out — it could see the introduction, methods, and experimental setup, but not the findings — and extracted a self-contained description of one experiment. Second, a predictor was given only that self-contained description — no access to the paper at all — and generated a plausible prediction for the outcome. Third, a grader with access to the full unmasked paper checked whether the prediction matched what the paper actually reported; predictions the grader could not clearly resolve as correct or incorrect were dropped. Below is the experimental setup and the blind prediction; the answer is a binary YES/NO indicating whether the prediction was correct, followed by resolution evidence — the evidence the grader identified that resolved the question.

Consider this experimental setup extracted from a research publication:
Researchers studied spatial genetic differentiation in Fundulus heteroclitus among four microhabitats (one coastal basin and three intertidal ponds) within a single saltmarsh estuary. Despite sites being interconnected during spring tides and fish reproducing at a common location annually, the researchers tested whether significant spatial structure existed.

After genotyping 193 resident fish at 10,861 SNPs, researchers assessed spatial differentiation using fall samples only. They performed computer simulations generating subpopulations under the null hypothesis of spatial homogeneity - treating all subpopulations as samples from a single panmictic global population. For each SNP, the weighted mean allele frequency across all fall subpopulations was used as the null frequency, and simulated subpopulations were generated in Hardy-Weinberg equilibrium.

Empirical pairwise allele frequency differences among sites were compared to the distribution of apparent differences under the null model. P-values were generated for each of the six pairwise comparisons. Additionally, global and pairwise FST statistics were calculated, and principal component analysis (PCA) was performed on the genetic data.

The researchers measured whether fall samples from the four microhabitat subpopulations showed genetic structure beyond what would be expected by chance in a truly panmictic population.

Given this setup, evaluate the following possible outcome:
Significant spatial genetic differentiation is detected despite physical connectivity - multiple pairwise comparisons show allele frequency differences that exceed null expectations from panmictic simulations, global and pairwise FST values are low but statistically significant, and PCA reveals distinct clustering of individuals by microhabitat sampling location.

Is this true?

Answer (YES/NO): NO